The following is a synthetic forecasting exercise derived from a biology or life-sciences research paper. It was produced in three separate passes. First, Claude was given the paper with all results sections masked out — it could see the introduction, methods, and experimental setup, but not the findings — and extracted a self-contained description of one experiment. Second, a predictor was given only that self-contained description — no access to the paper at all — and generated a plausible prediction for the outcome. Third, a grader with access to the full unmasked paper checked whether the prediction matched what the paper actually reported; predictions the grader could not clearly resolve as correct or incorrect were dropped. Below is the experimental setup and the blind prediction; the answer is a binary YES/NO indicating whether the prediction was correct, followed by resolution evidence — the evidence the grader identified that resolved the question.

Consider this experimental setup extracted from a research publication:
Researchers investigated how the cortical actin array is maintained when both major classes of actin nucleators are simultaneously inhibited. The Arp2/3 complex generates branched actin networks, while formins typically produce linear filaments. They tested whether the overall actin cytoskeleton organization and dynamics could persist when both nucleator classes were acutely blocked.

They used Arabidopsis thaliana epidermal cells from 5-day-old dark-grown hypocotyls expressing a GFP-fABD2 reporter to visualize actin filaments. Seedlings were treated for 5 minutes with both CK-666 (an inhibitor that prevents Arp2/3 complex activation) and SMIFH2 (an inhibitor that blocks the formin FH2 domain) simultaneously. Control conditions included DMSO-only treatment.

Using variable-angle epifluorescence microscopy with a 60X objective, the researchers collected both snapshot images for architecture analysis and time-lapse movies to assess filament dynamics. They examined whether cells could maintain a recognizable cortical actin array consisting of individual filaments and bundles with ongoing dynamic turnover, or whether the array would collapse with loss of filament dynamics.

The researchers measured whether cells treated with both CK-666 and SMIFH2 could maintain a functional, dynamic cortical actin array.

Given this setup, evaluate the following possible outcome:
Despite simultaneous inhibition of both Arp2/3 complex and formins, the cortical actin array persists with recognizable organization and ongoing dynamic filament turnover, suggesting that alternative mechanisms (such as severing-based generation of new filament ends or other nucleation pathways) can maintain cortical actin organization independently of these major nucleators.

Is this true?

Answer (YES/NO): YES